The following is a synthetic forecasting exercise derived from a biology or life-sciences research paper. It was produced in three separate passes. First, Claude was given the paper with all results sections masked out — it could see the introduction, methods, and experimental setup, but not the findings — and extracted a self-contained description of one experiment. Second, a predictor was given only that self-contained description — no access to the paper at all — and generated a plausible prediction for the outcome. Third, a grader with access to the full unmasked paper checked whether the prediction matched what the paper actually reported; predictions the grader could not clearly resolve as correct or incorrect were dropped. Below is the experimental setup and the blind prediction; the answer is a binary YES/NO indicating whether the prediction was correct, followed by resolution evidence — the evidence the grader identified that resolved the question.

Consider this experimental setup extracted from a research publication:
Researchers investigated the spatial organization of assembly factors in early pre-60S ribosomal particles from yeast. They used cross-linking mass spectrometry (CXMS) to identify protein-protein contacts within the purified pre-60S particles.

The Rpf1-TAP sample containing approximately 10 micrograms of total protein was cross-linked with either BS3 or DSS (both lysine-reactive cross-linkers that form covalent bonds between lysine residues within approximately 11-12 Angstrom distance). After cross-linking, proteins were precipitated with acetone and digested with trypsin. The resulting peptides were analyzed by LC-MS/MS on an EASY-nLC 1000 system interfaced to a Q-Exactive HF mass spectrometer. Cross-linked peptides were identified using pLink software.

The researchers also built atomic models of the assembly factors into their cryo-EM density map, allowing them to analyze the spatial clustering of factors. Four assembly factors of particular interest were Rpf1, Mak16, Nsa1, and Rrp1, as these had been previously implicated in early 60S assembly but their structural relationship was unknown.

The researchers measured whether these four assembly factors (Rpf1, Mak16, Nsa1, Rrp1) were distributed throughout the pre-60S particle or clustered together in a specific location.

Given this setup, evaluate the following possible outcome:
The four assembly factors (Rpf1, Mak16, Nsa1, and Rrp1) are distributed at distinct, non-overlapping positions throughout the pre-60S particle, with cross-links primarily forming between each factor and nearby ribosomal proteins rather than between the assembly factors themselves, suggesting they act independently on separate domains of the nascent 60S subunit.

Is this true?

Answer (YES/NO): NO